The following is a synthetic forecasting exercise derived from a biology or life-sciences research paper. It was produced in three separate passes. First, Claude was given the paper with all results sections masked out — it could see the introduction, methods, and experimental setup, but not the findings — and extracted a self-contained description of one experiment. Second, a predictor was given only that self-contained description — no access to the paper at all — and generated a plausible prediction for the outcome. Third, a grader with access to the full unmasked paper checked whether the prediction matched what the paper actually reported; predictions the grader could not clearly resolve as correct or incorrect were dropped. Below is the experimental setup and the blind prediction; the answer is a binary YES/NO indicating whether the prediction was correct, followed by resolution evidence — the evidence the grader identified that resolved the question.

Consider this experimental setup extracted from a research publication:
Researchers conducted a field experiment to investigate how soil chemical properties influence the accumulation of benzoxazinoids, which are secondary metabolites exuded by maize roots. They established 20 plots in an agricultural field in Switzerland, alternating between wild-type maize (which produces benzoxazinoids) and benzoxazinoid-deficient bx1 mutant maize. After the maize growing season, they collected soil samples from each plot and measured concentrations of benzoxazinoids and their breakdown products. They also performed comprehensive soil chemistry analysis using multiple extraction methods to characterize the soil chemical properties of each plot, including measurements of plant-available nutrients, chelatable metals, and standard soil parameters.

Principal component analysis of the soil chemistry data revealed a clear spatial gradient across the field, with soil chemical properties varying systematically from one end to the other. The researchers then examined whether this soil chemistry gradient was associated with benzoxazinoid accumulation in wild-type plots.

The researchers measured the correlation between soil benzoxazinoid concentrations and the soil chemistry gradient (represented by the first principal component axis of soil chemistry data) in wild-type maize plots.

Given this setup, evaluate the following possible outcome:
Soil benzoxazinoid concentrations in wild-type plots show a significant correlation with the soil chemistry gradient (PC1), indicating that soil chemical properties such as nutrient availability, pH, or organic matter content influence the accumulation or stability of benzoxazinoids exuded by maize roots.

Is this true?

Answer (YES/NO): YES